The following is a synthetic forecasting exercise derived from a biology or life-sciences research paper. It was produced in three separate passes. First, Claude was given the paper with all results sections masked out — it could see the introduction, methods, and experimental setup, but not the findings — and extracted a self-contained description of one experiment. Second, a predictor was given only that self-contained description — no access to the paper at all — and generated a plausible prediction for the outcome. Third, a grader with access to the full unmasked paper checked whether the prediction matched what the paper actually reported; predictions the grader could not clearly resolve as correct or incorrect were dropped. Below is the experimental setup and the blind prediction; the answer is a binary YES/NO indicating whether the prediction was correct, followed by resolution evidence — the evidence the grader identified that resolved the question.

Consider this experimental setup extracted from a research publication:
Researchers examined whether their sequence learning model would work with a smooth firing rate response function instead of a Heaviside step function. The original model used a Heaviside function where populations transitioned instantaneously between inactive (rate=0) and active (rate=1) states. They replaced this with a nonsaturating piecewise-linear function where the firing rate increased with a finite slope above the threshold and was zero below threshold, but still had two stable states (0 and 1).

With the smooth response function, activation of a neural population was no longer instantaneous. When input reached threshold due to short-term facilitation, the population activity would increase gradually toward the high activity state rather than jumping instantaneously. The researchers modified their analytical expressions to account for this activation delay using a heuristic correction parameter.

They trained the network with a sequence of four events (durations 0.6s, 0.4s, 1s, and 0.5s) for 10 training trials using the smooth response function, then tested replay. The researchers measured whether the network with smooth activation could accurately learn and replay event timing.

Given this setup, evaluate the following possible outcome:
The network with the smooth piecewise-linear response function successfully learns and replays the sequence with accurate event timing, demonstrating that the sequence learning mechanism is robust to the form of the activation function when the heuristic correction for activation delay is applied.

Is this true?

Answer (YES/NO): YES